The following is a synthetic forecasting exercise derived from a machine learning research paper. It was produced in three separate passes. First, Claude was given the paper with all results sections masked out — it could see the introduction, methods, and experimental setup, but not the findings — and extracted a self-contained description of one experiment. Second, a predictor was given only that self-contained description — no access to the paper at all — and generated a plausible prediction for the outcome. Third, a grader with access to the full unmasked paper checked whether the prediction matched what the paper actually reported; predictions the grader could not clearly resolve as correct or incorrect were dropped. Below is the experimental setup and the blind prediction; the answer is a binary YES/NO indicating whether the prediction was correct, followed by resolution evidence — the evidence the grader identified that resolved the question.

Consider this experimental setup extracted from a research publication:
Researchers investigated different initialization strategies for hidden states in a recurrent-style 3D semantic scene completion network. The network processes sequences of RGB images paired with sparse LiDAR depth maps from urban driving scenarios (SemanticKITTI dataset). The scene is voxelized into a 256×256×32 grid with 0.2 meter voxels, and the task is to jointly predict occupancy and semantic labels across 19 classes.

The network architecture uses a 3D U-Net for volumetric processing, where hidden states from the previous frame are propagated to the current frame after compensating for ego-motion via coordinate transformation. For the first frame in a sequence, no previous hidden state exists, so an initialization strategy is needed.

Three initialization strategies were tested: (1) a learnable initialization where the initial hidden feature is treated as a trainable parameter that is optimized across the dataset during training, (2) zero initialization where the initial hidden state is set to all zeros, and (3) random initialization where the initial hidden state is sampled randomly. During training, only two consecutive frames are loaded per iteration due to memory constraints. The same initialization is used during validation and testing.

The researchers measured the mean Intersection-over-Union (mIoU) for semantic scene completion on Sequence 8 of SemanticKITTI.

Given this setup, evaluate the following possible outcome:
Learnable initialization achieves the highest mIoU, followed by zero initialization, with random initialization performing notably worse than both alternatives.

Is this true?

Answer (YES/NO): NO